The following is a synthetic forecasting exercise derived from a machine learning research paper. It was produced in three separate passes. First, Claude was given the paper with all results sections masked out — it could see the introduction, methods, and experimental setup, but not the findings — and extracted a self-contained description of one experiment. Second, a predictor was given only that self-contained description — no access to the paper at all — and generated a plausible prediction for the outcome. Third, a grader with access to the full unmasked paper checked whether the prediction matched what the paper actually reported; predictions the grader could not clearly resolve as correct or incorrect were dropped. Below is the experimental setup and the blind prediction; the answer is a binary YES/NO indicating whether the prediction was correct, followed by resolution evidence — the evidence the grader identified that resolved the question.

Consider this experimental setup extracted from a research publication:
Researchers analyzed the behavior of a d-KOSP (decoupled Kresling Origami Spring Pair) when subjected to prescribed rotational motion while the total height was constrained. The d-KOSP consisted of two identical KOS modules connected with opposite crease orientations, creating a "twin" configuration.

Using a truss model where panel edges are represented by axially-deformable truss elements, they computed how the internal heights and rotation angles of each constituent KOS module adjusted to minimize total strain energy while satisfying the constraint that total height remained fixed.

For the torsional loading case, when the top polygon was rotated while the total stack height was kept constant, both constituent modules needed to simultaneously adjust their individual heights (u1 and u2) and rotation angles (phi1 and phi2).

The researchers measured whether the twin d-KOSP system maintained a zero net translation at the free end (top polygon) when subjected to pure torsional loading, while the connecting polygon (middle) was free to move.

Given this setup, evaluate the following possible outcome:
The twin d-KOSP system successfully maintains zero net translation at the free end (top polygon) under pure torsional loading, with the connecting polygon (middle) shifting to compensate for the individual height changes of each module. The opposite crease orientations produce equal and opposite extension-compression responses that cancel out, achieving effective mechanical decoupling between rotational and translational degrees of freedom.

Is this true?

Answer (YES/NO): YES